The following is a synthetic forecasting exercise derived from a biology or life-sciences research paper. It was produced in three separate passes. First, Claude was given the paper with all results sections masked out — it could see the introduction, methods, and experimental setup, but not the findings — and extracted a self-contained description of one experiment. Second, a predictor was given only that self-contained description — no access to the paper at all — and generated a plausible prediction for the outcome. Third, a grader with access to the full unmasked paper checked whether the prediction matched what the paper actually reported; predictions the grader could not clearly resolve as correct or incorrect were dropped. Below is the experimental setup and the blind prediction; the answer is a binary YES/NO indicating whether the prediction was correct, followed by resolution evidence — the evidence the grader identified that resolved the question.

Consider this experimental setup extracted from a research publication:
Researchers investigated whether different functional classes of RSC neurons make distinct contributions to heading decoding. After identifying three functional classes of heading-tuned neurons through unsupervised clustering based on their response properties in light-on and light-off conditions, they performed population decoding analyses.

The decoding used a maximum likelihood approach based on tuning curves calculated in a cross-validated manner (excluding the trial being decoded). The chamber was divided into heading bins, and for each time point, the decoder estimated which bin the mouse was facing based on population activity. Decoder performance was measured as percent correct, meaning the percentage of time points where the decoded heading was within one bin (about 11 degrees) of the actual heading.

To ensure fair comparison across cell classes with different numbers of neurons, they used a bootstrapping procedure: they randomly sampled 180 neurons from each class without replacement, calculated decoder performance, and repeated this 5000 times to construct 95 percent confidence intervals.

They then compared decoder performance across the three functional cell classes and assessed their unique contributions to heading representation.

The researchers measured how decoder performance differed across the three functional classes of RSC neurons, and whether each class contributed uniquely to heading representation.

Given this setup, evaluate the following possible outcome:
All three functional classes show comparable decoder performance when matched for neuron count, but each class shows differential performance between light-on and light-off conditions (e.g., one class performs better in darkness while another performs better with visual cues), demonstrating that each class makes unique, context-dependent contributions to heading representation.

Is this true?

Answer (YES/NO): NO